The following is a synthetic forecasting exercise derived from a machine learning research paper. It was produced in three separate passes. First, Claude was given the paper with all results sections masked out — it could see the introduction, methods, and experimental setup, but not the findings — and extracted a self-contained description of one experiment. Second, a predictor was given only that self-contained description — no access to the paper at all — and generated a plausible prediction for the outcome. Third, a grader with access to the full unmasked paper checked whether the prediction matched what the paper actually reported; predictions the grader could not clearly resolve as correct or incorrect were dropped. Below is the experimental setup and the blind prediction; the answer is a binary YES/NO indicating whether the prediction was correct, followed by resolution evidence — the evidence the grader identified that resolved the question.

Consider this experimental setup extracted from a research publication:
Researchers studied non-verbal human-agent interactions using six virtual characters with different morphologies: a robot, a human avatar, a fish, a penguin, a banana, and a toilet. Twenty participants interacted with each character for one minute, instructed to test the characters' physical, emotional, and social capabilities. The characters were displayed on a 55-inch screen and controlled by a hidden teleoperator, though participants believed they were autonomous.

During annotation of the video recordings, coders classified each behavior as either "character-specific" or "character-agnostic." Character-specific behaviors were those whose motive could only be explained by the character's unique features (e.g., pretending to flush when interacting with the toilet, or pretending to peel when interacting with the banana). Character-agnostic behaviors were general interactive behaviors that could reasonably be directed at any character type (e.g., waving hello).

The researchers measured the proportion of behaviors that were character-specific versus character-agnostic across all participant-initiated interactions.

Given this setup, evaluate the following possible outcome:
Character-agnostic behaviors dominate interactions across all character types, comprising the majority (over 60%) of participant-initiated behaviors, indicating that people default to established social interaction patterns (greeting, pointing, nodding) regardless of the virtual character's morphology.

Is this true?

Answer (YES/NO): YES